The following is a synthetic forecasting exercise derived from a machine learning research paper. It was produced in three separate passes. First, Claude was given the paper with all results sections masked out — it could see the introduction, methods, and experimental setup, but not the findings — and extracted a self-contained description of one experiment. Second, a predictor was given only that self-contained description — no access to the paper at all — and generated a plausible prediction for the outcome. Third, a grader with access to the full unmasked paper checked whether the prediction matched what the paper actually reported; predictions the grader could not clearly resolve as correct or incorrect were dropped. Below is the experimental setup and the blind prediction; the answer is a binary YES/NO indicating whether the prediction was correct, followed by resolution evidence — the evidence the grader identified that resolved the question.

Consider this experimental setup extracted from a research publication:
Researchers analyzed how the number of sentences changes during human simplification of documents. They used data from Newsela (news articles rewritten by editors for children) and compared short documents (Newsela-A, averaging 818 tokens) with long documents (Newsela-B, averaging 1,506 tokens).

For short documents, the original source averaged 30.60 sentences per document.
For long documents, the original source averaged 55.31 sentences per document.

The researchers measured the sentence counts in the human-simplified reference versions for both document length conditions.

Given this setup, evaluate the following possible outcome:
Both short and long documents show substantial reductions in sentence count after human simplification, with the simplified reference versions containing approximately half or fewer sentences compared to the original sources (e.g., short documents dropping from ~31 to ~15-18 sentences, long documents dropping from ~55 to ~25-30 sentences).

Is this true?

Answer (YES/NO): NO